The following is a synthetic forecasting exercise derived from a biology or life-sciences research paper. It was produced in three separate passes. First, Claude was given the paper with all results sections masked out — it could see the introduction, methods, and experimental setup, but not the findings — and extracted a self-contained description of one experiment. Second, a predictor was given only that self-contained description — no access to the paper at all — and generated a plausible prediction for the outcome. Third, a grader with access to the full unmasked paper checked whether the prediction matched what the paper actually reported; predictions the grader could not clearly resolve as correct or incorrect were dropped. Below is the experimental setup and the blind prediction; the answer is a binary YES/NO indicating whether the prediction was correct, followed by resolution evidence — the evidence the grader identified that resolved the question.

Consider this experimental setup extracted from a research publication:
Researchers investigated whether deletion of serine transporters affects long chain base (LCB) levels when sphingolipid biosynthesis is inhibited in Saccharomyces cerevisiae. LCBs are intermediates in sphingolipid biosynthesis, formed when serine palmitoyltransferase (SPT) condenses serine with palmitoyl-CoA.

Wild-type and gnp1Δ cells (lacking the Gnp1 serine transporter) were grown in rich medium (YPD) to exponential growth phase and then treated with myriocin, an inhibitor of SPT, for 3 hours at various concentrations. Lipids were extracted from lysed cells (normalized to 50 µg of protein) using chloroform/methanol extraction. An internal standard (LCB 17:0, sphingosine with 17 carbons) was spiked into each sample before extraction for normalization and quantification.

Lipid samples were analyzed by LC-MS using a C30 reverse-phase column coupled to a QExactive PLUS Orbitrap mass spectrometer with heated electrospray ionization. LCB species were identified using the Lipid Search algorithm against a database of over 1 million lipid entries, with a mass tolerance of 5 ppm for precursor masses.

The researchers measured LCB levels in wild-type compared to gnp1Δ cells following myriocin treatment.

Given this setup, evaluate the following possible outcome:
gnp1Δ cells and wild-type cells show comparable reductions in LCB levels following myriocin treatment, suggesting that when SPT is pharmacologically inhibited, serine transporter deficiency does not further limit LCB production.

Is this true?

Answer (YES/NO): NO